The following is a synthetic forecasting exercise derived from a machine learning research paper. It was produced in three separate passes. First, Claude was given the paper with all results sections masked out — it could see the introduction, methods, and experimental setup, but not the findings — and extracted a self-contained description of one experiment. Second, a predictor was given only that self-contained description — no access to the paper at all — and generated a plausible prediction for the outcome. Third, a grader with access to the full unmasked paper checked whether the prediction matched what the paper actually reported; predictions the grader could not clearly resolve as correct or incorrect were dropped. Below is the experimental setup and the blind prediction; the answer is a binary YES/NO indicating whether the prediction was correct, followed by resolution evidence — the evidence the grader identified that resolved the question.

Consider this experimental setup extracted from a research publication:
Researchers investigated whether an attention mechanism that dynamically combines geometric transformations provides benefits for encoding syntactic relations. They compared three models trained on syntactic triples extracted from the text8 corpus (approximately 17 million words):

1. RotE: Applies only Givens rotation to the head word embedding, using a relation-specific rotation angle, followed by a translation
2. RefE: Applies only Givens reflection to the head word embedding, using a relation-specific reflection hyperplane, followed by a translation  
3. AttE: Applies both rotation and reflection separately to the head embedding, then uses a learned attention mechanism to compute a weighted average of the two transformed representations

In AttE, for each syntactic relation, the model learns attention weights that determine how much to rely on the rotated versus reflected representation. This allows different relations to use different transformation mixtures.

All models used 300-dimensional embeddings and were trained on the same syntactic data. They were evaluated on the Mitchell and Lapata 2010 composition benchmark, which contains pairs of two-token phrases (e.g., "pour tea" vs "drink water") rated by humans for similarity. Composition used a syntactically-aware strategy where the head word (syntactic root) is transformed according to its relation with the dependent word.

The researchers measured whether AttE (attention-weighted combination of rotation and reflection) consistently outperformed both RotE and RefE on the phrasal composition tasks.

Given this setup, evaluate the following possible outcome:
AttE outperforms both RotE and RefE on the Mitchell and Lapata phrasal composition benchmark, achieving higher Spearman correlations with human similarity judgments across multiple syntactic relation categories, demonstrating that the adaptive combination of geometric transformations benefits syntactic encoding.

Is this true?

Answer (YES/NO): NO